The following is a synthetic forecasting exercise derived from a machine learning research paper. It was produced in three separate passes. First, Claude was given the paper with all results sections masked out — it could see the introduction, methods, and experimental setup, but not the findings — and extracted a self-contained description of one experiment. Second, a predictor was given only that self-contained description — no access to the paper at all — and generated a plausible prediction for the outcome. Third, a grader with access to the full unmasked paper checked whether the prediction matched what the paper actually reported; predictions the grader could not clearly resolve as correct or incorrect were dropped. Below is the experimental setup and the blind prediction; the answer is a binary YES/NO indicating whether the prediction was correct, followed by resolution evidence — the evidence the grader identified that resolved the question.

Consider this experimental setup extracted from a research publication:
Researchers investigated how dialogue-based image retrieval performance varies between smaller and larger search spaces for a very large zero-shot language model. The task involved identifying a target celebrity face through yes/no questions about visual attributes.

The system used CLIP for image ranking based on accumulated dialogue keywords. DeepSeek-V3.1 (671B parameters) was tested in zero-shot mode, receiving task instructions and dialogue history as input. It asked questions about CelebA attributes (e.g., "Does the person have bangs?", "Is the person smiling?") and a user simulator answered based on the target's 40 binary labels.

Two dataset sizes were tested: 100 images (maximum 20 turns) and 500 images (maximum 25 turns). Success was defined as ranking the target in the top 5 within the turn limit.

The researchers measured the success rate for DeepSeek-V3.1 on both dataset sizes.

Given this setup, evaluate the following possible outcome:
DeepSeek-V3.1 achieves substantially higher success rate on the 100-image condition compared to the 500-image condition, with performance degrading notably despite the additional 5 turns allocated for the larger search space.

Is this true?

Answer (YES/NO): YES